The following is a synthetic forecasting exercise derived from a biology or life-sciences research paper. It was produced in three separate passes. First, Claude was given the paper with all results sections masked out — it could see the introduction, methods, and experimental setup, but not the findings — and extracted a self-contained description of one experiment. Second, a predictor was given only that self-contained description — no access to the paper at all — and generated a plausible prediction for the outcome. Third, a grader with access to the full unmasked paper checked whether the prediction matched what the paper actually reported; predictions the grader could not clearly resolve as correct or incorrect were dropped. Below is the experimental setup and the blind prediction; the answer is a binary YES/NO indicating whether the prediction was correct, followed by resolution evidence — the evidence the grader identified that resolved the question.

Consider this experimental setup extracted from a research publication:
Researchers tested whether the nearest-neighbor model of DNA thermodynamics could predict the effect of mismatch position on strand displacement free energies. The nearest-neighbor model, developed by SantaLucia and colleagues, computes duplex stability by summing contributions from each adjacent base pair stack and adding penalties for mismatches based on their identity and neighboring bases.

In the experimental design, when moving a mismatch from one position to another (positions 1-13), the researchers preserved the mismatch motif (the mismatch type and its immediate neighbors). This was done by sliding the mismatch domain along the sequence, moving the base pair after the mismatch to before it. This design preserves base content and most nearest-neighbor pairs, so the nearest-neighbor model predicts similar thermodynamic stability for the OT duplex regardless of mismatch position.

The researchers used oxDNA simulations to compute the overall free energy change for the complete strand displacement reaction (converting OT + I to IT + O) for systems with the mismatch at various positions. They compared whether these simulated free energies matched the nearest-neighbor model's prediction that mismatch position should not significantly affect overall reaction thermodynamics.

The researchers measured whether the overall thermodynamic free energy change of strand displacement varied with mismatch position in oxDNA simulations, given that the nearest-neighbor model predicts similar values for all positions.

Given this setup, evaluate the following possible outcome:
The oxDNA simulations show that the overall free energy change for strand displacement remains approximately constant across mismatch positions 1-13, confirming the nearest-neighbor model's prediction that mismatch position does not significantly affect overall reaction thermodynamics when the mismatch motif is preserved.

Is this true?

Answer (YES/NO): NO